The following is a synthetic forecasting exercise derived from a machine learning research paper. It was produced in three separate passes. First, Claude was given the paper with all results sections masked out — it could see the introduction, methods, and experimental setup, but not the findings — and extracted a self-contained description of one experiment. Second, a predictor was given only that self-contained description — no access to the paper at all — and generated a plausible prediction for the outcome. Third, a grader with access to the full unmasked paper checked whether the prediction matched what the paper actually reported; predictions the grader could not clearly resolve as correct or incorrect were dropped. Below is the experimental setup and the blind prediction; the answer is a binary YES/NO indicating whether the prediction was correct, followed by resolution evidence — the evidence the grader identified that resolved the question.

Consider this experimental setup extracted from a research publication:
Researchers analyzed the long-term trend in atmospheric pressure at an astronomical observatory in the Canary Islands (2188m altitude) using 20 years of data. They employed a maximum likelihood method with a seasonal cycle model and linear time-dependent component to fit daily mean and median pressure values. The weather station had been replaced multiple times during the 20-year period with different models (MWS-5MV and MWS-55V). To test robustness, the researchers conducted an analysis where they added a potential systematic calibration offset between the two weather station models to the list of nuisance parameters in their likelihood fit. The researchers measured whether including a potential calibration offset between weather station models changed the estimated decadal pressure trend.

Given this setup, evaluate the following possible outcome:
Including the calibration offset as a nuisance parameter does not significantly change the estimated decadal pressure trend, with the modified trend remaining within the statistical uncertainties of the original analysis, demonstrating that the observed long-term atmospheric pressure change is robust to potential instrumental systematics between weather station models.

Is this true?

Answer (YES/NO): NO